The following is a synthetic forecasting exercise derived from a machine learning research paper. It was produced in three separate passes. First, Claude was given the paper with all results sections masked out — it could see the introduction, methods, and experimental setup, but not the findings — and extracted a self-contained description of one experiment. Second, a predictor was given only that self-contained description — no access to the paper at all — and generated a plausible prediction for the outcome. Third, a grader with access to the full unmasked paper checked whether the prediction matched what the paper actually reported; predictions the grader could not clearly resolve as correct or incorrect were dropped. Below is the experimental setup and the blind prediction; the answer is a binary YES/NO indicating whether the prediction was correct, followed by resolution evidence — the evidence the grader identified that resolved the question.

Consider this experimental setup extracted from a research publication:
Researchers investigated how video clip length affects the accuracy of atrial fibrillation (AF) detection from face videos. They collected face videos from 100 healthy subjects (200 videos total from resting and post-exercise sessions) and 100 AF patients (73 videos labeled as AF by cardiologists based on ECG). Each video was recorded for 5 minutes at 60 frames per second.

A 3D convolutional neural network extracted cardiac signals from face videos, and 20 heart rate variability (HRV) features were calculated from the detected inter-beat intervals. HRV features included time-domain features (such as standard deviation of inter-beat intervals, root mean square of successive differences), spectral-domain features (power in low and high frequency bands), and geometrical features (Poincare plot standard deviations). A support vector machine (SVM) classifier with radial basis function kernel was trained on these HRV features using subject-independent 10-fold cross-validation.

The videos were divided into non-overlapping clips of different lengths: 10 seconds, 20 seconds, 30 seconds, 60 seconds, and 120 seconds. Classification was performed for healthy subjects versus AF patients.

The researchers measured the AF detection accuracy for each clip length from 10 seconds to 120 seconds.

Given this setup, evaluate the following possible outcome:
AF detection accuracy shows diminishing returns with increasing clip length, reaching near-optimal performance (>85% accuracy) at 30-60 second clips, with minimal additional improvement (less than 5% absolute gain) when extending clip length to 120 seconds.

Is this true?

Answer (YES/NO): YES